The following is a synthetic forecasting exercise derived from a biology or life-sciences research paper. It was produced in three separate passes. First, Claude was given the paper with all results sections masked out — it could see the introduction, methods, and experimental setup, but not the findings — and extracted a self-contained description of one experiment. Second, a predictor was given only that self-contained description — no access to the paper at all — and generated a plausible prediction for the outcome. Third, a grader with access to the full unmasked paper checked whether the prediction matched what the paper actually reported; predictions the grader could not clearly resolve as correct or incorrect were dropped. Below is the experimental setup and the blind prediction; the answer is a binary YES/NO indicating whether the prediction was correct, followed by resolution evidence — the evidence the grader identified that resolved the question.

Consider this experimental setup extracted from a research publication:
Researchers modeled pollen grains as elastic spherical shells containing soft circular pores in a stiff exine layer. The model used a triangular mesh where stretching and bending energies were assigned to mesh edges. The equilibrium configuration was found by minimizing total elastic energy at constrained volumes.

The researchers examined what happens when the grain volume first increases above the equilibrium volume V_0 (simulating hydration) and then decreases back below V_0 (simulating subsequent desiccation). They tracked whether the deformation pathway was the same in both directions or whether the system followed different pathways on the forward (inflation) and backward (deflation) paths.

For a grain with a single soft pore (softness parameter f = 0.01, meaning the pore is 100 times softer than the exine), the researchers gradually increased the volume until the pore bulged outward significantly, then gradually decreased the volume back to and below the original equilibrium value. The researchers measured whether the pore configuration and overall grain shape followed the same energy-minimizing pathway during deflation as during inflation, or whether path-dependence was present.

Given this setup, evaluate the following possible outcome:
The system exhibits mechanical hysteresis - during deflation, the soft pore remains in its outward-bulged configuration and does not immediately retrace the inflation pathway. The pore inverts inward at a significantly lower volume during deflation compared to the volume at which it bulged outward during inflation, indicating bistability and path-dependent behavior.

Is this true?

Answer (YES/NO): YES